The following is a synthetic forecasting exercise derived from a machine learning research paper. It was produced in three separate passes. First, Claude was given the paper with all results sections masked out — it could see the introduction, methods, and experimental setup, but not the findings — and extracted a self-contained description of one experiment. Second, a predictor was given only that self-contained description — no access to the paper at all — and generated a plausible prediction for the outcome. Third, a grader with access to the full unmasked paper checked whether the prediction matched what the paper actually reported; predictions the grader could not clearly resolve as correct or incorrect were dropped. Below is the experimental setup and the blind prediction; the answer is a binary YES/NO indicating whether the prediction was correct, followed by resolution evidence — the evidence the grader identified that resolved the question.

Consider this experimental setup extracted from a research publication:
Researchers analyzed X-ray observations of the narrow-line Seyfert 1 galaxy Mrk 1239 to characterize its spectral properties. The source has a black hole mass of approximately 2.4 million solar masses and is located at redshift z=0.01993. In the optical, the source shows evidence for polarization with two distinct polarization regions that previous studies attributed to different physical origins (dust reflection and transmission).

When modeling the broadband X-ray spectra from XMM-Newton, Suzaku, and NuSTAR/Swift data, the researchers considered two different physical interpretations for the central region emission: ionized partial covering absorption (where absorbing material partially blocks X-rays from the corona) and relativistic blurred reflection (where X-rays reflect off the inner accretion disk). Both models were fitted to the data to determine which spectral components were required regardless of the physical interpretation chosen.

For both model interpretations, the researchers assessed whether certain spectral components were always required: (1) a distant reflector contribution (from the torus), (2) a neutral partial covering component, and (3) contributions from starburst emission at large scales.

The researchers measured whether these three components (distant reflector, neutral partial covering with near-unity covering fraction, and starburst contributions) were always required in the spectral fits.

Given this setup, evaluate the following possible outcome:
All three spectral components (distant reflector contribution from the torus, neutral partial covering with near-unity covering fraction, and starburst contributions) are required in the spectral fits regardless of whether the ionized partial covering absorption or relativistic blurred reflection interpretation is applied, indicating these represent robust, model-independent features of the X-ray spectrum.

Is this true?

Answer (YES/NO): YES